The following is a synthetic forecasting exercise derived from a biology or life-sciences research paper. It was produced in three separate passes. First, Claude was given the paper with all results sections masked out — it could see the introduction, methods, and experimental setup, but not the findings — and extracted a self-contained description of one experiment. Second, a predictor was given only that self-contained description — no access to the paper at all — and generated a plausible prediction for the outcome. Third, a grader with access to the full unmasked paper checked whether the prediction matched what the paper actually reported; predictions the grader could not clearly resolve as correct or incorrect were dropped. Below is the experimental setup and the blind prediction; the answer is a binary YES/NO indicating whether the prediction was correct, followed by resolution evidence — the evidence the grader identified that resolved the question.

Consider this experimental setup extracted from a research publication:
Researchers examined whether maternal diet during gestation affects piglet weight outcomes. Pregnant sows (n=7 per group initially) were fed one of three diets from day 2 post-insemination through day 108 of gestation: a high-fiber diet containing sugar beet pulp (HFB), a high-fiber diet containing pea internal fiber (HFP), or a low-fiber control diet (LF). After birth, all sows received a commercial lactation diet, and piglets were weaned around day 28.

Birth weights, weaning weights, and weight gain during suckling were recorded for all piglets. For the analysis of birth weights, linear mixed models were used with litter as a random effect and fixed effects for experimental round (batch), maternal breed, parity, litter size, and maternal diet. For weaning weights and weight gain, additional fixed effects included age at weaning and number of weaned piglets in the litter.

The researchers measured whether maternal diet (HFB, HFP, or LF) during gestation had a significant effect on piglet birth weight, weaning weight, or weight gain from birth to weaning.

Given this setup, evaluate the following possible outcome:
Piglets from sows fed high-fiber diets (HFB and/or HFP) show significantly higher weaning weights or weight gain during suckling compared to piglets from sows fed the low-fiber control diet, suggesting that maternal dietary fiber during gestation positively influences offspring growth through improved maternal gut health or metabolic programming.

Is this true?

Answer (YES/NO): NO